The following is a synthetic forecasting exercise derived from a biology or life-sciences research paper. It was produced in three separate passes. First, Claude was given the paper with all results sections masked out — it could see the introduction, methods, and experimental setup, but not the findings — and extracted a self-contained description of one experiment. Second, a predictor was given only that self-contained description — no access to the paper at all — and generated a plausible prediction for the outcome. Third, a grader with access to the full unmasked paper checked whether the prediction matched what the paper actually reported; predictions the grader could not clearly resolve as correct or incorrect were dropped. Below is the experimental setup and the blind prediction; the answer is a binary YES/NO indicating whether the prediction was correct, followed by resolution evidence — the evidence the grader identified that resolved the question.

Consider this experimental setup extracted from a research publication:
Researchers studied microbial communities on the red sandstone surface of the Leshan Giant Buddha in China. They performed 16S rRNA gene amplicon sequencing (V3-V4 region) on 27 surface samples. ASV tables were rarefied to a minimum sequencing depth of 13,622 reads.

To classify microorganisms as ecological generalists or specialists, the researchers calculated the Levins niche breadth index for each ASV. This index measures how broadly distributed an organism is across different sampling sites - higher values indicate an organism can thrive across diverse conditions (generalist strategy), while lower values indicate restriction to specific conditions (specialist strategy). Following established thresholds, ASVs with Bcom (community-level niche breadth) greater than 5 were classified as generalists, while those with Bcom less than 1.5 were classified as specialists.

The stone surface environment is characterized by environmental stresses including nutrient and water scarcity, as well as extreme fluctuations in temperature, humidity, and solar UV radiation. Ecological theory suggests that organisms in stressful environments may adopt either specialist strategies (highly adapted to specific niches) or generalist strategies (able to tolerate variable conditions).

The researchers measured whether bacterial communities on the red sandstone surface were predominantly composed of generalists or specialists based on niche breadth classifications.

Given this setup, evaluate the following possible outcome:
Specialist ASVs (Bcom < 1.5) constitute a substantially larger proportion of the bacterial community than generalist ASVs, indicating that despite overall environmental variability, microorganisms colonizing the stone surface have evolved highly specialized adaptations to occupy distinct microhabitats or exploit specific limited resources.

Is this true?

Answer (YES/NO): YES